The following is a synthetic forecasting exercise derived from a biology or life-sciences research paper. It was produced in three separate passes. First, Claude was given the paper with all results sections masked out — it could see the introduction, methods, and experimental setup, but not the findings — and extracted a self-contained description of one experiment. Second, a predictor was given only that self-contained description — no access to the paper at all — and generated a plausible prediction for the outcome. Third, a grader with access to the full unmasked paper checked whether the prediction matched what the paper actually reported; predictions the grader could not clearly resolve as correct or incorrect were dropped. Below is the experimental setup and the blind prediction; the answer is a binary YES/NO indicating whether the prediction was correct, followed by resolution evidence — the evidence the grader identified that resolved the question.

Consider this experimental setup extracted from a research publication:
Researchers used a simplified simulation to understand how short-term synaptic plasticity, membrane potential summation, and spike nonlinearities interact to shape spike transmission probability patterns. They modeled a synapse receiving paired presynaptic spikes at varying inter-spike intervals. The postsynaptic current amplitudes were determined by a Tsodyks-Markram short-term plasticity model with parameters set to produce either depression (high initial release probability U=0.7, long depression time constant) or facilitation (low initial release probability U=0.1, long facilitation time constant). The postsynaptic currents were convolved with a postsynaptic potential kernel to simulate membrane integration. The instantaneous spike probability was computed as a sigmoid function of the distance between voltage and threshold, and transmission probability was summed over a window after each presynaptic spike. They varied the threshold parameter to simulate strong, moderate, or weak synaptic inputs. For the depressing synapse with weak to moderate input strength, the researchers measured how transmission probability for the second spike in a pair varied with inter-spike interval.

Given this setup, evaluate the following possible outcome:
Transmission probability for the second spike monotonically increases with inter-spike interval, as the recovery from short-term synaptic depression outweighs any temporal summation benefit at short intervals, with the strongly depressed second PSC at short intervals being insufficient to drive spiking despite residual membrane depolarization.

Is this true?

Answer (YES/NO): YES